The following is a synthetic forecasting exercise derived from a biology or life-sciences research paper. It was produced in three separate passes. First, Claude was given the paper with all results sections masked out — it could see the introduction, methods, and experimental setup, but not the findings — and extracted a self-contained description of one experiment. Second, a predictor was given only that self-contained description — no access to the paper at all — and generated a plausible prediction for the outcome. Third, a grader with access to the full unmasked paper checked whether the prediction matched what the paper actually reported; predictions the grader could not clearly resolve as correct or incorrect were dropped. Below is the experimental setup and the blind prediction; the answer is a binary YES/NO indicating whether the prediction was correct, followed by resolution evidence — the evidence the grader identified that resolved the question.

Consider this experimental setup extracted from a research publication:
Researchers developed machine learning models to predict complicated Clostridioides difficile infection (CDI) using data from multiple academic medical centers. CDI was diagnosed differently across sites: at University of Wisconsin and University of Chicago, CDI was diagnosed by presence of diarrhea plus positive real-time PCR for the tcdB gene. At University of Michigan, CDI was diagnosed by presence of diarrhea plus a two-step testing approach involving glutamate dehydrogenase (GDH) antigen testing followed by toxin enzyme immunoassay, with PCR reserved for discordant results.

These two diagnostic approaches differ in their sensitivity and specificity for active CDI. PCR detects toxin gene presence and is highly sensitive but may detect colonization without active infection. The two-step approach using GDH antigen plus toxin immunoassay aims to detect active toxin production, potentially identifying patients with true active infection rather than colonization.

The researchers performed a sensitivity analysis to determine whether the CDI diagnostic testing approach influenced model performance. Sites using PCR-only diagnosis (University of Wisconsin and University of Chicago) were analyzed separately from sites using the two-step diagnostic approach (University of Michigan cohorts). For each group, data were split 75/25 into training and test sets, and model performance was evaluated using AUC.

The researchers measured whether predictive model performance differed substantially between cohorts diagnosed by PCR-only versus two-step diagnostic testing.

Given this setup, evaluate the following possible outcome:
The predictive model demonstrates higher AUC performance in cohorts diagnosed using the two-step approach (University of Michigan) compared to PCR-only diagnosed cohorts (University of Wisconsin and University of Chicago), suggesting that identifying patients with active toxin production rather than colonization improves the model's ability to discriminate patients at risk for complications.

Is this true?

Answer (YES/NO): YES